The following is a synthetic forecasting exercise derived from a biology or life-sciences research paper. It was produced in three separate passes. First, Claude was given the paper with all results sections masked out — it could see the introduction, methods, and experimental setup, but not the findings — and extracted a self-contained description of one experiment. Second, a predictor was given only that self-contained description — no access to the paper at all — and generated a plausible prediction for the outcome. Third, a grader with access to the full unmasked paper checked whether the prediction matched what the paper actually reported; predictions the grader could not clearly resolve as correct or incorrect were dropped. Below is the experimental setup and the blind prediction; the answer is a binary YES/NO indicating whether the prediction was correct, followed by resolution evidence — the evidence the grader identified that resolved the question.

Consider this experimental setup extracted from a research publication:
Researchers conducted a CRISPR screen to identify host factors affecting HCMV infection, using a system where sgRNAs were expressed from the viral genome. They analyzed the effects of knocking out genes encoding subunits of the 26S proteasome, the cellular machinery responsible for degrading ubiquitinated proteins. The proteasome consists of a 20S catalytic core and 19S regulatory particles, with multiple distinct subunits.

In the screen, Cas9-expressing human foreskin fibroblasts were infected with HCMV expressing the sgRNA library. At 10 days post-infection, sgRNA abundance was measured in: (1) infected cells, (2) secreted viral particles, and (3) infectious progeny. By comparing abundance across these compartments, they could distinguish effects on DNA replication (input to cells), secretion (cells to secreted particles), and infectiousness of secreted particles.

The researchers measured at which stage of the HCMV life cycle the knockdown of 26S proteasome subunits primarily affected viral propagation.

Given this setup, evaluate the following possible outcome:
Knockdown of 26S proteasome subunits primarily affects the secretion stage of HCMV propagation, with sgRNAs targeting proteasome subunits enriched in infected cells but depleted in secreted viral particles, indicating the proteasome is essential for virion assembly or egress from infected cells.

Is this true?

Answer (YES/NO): NO